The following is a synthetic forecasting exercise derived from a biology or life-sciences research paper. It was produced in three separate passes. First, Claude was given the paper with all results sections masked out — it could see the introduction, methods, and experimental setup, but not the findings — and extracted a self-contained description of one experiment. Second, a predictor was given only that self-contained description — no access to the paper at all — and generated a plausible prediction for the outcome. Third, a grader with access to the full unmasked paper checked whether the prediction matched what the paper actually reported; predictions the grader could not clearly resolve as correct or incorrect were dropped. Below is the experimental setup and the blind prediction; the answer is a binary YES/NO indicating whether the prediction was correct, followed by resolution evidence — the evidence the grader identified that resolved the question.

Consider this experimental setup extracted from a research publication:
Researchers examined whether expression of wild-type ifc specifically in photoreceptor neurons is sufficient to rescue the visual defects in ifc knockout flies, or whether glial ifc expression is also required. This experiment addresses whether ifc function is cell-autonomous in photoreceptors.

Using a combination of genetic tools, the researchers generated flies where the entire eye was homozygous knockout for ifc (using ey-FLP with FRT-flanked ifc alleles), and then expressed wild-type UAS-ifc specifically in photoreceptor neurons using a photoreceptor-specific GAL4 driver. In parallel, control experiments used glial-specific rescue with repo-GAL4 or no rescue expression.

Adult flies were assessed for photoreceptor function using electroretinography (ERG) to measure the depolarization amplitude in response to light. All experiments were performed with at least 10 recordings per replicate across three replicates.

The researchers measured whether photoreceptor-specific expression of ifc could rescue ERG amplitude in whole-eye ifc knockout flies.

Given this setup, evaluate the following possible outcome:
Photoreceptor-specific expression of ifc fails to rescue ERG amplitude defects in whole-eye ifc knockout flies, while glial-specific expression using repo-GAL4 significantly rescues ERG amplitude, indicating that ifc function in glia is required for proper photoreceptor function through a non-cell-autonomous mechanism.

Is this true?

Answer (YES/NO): NO